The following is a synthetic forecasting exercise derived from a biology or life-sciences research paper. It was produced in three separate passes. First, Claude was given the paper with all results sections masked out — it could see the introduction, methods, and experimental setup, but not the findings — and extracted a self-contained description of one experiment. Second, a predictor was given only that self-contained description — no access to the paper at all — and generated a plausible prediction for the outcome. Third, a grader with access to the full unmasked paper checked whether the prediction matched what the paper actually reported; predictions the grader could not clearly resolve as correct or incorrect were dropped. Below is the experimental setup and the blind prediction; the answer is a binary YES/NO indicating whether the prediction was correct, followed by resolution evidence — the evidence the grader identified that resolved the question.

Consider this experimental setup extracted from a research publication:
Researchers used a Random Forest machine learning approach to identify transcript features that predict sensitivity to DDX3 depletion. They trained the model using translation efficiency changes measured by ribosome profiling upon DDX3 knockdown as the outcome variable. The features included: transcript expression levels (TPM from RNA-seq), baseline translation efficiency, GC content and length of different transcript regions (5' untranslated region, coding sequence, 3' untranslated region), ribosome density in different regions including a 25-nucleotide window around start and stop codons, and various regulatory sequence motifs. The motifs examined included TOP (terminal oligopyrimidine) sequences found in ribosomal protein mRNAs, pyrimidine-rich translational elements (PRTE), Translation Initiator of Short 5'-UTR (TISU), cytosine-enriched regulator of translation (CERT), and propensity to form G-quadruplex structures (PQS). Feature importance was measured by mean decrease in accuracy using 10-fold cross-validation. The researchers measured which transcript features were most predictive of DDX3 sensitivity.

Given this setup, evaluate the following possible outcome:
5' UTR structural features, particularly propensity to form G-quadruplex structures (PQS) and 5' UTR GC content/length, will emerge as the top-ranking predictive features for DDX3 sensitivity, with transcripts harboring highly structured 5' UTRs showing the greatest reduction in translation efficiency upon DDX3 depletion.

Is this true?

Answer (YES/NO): NO